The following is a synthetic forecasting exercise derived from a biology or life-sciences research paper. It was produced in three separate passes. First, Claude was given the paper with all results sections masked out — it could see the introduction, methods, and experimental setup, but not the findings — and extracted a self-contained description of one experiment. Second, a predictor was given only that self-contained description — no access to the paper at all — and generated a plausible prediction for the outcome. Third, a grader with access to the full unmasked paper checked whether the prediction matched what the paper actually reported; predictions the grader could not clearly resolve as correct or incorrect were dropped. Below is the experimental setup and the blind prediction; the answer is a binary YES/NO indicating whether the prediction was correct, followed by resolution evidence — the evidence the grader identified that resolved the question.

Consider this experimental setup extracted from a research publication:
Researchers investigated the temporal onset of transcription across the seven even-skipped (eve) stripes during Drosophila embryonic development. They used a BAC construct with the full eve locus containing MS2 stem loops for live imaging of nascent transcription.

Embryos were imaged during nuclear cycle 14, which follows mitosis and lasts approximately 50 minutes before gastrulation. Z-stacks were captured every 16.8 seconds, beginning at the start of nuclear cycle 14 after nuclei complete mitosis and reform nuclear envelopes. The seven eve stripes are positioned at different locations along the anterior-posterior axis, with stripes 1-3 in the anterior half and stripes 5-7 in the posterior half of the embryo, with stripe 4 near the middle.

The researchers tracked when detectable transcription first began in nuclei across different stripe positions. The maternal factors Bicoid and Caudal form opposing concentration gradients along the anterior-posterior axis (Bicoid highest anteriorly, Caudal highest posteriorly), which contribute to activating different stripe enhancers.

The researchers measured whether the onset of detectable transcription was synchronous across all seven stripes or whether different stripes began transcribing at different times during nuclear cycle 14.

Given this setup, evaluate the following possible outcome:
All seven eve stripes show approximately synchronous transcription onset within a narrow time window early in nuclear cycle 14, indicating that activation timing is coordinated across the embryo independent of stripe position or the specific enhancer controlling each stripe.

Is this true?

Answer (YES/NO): NO